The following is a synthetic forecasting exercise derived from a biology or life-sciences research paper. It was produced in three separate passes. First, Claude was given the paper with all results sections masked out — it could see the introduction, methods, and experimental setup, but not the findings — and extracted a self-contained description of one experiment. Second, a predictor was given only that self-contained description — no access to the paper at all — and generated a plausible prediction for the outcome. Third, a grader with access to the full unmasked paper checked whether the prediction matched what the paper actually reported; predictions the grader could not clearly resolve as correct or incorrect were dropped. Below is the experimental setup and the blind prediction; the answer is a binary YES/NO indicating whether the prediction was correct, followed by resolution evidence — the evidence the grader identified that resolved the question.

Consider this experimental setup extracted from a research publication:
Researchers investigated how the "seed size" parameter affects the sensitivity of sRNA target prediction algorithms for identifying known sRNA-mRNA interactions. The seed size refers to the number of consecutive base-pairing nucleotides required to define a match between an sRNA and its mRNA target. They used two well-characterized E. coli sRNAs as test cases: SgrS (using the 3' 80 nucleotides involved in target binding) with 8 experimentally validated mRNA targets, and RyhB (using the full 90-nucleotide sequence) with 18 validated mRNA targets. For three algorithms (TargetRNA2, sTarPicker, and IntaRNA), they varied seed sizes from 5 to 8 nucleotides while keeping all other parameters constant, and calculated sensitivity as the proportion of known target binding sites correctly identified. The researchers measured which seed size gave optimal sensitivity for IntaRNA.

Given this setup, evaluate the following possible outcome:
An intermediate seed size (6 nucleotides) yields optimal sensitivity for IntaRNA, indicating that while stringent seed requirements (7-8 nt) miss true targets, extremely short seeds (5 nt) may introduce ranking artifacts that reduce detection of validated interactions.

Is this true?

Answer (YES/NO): YES